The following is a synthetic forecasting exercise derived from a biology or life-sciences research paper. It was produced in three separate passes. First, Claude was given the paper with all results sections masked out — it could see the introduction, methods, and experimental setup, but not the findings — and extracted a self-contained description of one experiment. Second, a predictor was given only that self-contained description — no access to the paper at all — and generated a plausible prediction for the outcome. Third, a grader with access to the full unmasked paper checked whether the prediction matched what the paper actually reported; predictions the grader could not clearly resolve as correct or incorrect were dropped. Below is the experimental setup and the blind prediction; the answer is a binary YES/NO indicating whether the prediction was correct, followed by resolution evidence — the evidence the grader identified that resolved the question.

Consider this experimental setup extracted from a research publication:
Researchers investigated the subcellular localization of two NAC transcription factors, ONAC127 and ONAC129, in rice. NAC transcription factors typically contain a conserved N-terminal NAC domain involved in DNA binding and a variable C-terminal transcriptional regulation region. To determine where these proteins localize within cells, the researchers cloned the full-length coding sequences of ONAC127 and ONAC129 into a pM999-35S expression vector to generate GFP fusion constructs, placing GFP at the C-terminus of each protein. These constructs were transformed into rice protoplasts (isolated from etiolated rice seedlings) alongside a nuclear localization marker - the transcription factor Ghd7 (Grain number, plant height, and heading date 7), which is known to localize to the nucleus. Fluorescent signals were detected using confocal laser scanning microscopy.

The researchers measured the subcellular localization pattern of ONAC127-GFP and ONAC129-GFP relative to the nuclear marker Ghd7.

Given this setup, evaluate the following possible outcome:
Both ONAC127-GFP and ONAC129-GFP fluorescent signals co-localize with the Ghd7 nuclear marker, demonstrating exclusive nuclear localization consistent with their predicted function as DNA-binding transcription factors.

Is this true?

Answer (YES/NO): NO